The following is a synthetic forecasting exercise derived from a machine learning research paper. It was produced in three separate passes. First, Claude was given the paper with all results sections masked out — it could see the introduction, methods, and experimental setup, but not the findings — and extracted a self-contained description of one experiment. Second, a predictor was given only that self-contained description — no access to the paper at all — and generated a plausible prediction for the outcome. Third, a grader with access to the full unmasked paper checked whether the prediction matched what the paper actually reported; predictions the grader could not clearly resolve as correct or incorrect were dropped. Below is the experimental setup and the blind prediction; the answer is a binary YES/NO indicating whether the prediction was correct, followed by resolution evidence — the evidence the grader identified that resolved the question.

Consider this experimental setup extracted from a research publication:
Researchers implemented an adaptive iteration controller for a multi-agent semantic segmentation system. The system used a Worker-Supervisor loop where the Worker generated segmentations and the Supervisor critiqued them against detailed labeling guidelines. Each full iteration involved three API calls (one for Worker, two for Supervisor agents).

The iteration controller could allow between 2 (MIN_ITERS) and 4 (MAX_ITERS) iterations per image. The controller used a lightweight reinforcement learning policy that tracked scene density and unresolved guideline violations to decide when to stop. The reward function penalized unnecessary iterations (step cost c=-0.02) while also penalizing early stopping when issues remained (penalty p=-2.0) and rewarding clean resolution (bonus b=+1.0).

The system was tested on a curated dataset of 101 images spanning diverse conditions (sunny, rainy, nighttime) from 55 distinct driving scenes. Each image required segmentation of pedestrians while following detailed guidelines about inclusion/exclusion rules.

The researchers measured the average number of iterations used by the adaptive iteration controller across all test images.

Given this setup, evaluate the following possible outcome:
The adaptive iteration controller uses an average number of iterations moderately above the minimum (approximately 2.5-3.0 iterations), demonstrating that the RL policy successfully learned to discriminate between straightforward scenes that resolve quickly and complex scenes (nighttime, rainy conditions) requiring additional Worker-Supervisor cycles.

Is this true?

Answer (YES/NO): YES